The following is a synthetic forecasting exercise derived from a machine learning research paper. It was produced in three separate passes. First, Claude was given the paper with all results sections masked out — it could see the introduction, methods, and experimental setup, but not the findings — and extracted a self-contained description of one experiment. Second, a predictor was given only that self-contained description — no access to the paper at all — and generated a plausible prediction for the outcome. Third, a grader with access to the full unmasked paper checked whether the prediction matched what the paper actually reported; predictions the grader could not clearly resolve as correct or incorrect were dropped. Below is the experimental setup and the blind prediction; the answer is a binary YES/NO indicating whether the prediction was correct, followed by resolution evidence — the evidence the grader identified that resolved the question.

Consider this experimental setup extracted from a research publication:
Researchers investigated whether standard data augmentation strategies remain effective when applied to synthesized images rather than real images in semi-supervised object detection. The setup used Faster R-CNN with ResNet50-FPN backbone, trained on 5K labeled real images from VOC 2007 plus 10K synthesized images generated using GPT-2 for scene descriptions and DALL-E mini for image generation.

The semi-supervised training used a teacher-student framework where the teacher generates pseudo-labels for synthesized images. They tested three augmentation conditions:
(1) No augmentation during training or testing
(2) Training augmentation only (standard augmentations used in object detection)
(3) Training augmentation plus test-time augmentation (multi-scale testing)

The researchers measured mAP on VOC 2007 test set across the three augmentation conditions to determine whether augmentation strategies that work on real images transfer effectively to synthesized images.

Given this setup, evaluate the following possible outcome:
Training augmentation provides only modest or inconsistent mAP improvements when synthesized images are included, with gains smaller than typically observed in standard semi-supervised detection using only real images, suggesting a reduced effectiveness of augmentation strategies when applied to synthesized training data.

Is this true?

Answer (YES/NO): NO